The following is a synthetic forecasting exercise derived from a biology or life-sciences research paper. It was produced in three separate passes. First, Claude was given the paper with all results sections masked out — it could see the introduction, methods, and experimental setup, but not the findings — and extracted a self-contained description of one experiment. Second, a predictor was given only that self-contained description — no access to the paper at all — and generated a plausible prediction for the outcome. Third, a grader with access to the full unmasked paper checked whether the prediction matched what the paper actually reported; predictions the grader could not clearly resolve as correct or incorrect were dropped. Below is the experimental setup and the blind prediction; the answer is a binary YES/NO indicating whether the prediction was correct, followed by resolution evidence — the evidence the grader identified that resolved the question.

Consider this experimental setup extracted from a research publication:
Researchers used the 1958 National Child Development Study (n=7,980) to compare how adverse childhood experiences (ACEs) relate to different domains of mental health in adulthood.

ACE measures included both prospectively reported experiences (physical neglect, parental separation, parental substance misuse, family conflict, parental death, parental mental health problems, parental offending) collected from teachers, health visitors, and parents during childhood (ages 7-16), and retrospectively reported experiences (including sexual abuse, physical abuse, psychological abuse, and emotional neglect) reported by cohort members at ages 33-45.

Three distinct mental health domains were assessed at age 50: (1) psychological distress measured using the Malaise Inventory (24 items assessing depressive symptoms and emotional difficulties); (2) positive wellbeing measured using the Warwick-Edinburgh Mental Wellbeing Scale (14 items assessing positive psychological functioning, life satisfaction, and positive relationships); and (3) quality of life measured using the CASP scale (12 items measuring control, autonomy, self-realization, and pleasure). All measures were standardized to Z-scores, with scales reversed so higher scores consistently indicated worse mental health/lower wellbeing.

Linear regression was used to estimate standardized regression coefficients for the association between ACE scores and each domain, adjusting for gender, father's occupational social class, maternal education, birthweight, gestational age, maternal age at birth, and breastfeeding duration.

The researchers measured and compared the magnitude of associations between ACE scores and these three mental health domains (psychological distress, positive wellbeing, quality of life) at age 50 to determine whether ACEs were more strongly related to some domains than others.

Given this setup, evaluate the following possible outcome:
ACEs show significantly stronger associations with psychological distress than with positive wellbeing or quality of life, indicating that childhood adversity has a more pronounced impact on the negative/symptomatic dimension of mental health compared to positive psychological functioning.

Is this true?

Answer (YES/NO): YES